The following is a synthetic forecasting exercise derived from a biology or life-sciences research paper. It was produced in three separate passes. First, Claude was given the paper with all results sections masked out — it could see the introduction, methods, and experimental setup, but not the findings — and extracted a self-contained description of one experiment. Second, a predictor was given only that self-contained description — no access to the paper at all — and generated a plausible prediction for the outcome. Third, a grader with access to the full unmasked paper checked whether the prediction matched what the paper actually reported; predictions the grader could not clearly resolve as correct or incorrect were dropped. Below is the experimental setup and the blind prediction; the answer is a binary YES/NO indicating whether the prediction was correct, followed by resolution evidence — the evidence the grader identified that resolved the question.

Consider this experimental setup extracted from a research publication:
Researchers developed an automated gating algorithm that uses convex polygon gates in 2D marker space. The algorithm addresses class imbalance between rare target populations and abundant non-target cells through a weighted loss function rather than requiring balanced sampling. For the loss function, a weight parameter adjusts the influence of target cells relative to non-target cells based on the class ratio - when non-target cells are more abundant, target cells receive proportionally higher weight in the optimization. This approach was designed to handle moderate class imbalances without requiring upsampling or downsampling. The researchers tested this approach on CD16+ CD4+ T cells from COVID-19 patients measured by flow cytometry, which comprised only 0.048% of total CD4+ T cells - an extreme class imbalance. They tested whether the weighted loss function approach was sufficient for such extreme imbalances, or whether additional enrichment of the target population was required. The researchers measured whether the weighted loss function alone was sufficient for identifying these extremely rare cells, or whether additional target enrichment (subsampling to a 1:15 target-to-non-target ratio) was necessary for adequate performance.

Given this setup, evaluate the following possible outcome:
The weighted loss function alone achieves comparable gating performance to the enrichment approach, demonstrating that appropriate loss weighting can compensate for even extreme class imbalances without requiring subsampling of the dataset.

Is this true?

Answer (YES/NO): NO